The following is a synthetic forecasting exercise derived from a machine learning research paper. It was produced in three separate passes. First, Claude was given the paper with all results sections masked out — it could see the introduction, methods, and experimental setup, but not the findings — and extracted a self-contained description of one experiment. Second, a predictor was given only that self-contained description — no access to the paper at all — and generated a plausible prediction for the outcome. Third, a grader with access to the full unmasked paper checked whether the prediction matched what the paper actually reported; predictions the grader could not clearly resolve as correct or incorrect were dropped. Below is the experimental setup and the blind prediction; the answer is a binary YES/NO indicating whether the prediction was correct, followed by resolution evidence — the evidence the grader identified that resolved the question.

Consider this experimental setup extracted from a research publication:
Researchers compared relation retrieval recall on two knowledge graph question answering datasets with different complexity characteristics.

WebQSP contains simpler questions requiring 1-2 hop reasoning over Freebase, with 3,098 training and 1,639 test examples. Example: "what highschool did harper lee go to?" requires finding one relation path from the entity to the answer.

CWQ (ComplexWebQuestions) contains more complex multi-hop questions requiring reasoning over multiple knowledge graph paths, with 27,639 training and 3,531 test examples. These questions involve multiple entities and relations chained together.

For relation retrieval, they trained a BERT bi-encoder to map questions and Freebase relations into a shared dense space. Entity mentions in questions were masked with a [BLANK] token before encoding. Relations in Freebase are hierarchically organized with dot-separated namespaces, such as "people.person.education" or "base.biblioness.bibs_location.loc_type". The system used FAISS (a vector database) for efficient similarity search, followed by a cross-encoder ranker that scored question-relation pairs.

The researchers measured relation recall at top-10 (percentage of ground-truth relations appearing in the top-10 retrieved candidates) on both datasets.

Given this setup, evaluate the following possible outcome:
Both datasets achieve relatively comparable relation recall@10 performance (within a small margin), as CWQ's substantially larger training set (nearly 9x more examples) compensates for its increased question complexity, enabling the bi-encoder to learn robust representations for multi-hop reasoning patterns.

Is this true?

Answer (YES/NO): YES